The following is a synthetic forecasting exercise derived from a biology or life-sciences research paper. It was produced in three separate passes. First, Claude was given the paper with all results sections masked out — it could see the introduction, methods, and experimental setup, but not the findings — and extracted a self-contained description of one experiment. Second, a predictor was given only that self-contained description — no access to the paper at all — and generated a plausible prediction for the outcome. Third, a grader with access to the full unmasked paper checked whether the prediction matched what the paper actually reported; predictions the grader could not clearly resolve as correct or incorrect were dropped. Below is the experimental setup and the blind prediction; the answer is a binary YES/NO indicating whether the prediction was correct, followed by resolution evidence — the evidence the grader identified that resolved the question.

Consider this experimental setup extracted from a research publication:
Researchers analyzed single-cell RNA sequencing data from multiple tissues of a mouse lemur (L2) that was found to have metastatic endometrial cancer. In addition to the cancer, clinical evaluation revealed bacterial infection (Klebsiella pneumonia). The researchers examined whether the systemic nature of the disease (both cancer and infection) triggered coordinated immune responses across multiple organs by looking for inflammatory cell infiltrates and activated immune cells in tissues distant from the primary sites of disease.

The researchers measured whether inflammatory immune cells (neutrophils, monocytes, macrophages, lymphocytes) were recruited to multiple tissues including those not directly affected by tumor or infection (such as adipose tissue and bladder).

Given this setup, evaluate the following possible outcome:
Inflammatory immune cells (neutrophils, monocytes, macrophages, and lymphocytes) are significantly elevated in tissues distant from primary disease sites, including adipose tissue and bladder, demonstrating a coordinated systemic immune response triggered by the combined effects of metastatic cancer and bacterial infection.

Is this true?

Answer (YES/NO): YES